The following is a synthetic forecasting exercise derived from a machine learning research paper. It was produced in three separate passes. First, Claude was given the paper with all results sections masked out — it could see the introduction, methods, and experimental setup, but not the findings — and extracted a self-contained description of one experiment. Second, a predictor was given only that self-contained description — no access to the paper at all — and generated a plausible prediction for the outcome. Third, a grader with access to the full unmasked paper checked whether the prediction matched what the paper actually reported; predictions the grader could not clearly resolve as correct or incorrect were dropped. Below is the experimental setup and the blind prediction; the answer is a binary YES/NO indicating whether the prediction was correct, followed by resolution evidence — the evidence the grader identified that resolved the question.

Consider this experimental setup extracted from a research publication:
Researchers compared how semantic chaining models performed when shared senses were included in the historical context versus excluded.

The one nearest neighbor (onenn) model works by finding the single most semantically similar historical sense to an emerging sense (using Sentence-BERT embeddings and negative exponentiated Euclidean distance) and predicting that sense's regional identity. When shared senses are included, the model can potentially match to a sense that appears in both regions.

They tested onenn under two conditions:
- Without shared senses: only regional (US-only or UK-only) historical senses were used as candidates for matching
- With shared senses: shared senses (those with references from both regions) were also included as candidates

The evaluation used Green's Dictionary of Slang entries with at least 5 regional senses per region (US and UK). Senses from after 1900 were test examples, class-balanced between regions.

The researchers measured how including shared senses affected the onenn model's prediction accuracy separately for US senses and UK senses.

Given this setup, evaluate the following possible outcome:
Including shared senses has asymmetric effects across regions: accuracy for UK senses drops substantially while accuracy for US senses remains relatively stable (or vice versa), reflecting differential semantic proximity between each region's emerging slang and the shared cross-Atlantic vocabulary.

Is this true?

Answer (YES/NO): NO